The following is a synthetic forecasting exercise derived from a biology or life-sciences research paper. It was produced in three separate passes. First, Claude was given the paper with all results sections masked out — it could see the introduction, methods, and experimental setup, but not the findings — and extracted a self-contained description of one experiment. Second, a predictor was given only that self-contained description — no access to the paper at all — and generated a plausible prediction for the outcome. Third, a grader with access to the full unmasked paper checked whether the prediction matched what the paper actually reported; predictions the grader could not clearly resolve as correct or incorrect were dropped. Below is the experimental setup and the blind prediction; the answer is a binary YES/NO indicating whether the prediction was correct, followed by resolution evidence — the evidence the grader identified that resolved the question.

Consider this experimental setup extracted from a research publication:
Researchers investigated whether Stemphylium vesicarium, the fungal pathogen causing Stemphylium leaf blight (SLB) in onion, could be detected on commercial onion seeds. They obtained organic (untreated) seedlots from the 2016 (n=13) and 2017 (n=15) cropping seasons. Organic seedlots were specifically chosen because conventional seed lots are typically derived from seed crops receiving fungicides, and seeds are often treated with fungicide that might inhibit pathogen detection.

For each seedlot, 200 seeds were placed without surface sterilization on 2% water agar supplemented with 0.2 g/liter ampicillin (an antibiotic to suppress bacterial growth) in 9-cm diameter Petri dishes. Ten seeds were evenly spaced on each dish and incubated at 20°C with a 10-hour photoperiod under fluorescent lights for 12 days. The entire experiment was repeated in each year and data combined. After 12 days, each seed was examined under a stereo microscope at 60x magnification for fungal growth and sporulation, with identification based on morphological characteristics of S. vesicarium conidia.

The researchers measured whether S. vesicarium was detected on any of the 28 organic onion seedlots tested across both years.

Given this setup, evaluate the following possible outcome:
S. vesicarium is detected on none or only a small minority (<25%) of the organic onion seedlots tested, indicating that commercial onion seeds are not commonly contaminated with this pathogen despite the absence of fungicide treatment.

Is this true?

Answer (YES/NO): YES